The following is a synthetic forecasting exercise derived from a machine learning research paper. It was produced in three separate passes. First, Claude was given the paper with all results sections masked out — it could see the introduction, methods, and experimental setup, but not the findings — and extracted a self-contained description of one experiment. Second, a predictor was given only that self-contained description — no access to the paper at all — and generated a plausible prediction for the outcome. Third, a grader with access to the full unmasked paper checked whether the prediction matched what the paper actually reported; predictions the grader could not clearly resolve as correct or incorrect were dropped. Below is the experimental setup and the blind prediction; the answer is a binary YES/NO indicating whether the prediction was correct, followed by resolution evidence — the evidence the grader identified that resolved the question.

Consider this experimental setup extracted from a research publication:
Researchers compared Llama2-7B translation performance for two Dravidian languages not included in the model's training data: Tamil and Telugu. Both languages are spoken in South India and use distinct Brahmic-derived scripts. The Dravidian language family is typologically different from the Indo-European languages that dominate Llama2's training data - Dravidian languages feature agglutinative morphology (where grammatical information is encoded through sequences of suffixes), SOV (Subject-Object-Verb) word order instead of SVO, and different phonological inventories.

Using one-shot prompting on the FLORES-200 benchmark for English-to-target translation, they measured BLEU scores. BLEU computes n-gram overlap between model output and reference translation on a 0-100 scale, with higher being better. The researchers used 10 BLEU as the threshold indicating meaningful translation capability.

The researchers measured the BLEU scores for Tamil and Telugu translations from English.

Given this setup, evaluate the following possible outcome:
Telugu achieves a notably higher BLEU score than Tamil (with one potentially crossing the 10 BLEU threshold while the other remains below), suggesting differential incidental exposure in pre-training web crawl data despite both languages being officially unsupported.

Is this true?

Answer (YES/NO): NO